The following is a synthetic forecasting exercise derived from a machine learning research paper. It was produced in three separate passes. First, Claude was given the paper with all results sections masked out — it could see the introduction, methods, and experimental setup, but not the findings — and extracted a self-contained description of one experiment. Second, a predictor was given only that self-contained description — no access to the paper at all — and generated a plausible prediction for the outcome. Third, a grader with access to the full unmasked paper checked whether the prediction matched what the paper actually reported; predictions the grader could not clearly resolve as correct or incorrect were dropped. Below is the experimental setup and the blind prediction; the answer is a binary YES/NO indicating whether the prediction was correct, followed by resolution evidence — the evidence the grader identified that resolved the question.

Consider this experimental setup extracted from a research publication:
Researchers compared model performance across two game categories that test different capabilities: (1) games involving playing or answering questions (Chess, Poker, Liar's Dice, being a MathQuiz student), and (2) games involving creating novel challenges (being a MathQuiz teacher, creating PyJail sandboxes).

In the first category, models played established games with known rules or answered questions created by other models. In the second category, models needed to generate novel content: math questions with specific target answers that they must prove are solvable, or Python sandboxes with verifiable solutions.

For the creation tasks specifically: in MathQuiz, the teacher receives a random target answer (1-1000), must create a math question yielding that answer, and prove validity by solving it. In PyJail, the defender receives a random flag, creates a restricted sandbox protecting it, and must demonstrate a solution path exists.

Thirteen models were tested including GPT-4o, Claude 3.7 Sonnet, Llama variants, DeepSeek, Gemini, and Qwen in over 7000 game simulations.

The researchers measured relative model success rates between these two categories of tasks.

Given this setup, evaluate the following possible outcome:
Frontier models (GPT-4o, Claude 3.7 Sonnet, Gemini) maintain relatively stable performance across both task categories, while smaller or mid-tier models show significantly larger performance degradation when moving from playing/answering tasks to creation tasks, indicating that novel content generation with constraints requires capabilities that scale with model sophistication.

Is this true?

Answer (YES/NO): NO